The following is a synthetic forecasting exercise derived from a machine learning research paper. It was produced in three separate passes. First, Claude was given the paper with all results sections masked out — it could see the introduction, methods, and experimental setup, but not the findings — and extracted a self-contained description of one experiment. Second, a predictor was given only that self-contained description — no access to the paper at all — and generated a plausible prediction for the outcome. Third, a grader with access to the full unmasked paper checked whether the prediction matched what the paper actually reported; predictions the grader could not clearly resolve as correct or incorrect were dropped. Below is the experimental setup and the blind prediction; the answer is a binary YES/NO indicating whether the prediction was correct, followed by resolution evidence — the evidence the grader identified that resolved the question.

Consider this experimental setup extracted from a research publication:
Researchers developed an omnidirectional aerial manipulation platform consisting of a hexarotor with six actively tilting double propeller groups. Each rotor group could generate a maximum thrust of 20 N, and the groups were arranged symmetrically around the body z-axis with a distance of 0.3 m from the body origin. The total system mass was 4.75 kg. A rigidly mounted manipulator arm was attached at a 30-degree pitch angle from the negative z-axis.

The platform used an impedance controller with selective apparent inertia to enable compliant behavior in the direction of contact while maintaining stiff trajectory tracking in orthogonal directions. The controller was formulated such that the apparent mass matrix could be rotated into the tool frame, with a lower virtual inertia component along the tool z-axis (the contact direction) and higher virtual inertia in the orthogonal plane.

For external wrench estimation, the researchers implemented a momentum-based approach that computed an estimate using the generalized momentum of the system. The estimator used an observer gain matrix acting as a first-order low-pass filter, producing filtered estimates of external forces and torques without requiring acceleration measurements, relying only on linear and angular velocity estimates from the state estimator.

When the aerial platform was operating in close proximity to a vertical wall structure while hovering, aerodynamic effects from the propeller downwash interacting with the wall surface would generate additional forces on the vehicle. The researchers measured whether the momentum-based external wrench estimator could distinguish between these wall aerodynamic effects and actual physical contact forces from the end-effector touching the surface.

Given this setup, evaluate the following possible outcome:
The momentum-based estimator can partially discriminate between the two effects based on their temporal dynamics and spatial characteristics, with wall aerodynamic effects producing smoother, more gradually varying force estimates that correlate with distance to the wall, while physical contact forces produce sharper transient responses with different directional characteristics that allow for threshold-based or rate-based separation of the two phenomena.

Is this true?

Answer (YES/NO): NO